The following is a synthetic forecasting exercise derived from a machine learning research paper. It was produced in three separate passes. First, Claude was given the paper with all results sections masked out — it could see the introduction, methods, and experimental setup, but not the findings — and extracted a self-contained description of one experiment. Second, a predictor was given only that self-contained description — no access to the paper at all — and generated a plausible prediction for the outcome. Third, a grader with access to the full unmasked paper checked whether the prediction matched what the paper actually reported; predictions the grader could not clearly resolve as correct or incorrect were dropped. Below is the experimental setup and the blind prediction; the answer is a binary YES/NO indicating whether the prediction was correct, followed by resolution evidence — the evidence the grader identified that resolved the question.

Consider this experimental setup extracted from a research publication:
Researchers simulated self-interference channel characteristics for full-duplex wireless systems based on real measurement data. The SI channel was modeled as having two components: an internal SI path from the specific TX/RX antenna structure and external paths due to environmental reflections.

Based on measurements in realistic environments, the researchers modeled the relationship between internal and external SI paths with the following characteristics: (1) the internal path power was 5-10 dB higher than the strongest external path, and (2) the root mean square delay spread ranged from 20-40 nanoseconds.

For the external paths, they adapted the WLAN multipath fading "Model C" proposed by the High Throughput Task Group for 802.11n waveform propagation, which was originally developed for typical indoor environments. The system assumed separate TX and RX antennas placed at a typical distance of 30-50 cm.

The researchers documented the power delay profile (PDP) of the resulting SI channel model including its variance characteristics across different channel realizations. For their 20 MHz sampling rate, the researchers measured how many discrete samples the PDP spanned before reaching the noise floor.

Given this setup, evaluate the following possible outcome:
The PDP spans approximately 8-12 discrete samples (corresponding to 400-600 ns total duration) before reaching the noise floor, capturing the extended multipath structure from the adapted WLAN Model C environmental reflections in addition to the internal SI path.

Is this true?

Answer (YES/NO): YES